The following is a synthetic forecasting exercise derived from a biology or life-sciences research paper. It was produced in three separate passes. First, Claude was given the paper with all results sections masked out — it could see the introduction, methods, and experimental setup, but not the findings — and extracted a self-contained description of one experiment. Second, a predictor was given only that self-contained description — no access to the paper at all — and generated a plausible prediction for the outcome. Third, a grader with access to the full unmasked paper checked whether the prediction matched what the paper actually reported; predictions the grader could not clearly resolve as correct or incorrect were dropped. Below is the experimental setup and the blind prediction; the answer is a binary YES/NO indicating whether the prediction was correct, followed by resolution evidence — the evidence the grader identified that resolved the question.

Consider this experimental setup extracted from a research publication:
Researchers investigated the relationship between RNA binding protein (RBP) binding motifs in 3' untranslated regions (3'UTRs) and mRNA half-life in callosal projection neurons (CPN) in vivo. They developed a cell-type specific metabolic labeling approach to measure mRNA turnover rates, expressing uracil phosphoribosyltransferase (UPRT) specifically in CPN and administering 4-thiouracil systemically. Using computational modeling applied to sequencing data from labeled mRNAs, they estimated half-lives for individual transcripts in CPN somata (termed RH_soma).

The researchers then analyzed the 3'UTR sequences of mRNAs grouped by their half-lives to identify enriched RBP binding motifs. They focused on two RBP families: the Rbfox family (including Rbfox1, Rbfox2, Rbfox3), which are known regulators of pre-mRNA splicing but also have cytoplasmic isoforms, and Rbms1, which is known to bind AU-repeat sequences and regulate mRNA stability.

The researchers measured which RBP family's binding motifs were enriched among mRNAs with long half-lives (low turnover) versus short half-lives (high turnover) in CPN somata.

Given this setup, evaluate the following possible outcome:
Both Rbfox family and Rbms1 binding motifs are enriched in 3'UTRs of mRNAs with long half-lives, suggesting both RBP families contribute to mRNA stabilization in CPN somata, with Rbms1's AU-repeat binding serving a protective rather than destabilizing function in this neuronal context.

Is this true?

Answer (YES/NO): NO